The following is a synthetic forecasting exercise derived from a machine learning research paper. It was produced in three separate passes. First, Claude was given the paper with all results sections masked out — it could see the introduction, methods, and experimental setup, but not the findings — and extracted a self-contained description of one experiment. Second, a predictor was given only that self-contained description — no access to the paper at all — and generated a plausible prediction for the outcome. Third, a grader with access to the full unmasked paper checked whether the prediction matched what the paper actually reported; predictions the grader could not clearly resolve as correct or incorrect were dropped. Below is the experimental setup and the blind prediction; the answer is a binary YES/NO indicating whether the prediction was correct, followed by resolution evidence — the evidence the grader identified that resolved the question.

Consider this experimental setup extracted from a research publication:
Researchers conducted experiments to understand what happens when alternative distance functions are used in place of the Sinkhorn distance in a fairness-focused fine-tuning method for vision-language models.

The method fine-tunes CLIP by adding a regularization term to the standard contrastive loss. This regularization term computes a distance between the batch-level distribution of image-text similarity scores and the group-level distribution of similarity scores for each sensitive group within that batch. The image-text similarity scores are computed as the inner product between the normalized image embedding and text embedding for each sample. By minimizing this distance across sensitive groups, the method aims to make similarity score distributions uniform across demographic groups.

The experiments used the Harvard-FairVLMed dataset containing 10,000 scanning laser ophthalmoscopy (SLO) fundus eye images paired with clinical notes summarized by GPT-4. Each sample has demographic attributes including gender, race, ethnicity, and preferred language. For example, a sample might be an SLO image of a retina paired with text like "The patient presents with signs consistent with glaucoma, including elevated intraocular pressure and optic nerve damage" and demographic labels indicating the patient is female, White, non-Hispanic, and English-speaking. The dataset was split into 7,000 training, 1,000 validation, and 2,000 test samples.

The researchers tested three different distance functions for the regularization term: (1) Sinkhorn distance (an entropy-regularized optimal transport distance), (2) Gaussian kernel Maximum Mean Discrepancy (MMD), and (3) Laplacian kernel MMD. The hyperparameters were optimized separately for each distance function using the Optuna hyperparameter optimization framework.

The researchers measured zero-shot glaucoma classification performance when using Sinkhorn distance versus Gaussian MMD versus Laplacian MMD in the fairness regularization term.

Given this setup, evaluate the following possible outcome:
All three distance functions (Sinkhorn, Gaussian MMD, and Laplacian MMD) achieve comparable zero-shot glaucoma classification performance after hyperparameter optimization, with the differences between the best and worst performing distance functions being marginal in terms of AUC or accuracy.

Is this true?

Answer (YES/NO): YES